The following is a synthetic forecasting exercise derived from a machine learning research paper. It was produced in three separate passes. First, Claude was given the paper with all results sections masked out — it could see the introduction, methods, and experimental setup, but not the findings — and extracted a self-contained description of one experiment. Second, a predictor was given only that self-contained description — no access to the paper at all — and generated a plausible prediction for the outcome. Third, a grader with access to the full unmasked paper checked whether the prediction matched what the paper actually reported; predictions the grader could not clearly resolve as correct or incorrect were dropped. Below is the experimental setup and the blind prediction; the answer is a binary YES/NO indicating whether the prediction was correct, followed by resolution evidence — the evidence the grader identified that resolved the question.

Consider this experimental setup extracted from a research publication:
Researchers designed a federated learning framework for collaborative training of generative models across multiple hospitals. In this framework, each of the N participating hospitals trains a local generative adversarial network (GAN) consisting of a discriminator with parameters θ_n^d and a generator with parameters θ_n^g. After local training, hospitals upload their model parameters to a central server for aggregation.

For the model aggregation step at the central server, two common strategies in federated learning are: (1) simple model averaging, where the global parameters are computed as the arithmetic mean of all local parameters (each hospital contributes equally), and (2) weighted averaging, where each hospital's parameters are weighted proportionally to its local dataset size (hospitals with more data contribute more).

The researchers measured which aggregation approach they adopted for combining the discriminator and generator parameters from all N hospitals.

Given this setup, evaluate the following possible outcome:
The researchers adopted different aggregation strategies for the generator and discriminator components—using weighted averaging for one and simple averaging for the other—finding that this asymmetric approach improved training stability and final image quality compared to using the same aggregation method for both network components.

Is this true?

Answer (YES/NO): NO